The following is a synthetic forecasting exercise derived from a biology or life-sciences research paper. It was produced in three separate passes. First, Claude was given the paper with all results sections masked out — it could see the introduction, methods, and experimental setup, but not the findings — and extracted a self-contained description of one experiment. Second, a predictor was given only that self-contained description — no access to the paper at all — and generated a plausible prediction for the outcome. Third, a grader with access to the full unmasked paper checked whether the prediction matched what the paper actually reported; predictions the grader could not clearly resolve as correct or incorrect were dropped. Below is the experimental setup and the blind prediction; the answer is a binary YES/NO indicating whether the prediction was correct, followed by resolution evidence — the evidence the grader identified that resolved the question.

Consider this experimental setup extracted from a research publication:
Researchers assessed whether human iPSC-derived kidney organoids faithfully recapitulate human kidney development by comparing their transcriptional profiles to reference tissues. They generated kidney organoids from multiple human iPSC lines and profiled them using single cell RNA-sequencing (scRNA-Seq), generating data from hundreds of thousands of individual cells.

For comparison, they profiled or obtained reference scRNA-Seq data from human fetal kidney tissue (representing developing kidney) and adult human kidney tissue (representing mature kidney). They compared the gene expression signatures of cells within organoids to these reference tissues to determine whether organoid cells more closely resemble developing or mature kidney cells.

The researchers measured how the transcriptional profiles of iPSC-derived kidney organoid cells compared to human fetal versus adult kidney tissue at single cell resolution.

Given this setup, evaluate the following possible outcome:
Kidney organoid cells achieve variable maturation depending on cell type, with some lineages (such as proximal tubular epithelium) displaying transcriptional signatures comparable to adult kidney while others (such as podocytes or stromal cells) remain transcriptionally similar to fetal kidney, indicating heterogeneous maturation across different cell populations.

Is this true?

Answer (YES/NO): NO